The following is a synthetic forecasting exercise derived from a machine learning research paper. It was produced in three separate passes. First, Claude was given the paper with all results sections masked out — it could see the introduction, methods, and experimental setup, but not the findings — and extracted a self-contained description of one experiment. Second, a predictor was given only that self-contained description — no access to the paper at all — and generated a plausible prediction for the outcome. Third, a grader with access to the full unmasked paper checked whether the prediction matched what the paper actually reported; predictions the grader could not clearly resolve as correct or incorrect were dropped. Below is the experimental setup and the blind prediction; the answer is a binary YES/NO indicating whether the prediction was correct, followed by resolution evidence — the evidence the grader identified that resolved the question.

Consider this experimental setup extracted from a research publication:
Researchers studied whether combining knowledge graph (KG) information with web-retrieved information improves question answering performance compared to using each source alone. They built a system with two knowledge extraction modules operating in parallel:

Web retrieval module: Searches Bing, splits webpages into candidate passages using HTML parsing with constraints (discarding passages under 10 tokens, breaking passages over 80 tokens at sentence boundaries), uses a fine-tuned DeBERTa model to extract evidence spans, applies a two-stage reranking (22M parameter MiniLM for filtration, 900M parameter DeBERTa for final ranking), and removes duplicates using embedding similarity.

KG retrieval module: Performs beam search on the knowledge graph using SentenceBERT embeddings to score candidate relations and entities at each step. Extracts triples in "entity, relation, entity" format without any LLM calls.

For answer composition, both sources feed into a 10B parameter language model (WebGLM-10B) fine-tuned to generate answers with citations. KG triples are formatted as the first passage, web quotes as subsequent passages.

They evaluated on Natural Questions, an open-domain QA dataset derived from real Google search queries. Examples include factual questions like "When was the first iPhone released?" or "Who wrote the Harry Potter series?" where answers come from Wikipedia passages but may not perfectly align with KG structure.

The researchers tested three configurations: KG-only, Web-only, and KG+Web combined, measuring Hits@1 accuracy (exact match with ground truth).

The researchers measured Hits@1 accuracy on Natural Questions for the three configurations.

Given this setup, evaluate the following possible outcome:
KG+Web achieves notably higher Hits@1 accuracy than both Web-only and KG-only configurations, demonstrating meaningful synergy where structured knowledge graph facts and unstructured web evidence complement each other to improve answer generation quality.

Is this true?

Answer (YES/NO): NO